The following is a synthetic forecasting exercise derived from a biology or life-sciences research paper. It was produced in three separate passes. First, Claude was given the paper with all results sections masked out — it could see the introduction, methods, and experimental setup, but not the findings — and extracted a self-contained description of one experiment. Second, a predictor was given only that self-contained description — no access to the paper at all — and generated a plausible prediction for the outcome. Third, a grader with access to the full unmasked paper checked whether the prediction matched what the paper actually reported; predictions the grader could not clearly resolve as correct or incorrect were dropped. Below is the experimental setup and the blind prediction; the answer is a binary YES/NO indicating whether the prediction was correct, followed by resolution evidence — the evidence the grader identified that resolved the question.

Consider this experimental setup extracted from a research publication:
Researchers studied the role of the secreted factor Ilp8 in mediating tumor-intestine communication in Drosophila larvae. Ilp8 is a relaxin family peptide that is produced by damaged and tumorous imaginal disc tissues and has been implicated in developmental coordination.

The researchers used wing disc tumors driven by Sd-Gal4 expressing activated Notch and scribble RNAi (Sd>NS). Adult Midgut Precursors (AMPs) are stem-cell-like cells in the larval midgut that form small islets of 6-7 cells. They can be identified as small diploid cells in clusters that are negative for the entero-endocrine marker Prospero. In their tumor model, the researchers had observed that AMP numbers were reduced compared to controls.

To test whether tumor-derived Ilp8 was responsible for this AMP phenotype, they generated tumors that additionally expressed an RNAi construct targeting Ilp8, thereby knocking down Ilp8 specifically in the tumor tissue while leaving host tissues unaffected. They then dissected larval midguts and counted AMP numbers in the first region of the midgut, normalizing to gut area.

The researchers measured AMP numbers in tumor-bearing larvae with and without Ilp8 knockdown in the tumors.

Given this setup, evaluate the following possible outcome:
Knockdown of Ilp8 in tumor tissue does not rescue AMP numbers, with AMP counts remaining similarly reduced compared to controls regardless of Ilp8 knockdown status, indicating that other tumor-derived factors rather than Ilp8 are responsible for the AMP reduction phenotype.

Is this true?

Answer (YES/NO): NO